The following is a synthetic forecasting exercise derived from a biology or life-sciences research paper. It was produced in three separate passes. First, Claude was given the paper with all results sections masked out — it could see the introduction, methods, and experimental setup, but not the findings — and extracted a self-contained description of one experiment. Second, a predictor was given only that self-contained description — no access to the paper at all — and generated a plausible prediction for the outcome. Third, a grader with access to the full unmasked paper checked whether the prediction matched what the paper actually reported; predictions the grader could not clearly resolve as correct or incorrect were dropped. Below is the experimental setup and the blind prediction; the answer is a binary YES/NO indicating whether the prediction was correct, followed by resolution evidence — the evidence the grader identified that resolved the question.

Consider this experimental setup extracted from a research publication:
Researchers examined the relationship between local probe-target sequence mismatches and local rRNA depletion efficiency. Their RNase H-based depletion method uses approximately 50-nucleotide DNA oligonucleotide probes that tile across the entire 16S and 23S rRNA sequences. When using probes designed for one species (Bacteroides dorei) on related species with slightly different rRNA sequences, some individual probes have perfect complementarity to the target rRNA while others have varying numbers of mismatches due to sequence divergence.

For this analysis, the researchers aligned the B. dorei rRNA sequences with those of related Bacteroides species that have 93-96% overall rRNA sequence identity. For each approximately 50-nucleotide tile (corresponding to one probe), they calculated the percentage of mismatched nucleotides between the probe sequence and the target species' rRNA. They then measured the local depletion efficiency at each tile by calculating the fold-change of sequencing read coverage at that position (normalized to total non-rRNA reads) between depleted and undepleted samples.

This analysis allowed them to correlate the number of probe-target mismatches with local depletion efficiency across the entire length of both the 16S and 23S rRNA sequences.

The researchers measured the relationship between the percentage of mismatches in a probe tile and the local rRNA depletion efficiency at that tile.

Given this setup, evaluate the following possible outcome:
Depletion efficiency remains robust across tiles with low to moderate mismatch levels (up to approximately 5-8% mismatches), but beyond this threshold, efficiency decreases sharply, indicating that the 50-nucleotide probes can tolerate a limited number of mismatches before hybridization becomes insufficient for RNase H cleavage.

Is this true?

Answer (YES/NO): NO